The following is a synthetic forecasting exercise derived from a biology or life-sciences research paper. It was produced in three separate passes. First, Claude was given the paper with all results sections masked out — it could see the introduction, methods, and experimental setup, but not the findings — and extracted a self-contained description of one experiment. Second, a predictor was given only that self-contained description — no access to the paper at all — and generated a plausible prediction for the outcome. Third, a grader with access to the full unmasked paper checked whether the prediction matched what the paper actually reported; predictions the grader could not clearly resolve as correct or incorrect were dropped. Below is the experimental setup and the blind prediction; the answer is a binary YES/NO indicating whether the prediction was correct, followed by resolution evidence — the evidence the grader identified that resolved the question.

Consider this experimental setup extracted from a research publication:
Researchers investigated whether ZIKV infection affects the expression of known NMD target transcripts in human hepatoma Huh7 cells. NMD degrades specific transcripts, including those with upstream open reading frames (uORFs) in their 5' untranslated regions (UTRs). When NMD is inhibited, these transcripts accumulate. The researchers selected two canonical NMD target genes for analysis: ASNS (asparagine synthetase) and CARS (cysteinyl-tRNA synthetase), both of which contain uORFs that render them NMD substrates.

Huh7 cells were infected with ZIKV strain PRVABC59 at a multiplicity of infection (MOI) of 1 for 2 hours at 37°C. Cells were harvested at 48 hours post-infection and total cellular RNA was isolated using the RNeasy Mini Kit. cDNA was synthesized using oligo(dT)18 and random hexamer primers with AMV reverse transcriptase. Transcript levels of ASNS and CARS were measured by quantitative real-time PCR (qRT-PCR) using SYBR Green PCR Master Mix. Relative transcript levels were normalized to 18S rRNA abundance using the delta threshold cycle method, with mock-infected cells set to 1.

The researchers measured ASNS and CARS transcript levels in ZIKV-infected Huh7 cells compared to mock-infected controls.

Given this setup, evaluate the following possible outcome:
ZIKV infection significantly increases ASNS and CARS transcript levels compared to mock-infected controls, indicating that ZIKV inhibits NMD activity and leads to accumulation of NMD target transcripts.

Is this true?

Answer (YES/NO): YES